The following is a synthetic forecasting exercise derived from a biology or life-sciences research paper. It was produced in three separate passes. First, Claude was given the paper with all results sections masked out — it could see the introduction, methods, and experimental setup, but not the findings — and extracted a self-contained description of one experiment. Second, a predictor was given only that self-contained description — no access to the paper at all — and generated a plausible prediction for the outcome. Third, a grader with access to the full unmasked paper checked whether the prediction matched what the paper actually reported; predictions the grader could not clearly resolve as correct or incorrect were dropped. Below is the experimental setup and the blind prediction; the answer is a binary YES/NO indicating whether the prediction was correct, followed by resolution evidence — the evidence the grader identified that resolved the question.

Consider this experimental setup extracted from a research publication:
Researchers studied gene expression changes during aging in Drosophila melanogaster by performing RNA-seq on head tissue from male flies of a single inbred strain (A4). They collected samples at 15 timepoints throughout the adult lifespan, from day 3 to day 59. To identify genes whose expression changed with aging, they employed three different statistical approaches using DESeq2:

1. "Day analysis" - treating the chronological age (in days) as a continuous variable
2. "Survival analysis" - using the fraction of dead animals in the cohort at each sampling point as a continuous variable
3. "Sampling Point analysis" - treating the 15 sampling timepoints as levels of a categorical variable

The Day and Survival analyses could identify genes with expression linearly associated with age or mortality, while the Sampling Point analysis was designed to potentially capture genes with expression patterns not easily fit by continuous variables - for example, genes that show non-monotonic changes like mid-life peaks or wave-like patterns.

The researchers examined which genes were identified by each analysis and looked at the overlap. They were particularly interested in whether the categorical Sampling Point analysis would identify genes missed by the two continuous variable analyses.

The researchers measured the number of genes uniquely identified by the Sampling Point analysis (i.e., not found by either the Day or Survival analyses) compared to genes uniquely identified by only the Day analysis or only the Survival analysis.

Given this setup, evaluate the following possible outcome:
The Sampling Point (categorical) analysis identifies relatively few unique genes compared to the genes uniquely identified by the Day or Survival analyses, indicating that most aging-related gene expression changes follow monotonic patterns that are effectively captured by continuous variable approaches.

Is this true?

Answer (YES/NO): NO